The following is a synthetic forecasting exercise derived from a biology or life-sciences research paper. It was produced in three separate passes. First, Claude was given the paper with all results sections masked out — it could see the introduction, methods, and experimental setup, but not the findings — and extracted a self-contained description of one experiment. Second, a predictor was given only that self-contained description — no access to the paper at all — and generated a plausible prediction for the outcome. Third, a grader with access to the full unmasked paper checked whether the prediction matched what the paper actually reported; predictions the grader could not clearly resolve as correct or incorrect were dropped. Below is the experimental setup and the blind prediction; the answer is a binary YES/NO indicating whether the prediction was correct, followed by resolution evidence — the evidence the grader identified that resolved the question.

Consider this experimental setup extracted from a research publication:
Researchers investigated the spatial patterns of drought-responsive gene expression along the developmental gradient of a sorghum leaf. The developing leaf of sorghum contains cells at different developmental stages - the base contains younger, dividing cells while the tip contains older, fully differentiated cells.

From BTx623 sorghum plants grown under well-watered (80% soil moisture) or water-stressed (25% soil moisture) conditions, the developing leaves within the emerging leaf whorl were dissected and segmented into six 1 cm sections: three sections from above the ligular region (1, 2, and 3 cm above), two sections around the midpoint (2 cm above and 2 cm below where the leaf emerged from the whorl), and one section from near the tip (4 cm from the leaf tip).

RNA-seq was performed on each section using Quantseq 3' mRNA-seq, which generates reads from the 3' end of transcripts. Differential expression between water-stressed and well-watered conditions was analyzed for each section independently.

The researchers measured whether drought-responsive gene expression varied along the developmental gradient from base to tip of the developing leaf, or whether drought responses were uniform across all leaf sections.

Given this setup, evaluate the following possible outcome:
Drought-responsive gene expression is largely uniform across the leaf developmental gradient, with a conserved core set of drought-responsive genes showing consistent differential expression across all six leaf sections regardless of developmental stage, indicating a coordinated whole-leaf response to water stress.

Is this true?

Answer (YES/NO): NO